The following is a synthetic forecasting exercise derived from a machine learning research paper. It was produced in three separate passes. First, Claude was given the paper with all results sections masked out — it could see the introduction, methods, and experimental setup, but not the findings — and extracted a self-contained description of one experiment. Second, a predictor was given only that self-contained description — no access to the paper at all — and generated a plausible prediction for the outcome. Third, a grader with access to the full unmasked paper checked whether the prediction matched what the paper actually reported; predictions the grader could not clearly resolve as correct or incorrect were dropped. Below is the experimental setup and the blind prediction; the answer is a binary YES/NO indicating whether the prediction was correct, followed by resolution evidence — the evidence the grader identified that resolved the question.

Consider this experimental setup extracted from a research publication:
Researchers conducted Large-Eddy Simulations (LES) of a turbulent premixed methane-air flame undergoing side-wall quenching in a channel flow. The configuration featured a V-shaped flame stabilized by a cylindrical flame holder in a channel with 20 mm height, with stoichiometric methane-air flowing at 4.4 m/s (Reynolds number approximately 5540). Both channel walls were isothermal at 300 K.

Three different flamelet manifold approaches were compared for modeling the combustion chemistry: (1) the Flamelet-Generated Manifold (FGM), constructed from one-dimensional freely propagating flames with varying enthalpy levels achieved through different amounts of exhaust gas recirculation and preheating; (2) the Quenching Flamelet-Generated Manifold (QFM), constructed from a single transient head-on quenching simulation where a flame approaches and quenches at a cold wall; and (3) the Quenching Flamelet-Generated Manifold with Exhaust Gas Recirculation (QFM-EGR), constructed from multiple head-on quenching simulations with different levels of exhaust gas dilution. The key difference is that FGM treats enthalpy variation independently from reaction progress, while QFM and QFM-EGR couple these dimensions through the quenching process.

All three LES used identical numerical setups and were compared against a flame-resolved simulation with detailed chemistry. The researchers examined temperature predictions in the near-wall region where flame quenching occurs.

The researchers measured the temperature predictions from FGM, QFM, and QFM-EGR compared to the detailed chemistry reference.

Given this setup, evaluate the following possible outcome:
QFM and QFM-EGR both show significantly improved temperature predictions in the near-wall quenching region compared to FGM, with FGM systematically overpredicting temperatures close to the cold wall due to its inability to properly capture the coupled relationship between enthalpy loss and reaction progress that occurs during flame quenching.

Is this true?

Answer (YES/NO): NO